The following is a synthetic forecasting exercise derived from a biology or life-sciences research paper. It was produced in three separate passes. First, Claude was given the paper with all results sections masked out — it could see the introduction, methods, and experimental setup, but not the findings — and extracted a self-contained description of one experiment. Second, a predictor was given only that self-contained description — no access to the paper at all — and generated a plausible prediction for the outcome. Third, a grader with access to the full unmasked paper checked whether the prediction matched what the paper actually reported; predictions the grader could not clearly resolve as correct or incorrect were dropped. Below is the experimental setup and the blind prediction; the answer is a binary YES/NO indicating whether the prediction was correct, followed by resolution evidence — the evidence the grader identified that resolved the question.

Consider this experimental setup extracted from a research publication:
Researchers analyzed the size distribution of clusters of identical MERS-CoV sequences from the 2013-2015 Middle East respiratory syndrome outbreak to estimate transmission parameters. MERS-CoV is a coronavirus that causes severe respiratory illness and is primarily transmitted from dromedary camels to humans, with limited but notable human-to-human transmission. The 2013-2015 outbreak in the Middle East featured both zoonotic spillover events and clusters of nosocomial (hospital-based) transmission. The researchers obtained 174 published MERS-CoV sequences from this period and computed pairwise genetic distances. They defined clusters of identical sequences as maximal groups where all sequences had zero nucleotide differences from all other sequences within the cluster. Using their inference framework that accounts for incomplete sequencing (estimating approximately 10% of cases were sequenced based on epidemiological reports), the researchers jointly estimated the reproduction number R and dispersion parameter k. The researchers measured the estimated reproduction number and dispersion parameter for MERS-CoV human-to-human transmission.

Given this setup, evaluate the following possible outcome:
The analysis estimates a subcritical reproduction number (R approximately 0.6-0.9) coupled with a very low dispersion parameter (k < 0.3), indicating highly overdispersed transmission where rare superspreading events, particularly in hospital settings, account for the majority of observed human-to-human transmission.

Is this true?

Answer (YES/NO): NO